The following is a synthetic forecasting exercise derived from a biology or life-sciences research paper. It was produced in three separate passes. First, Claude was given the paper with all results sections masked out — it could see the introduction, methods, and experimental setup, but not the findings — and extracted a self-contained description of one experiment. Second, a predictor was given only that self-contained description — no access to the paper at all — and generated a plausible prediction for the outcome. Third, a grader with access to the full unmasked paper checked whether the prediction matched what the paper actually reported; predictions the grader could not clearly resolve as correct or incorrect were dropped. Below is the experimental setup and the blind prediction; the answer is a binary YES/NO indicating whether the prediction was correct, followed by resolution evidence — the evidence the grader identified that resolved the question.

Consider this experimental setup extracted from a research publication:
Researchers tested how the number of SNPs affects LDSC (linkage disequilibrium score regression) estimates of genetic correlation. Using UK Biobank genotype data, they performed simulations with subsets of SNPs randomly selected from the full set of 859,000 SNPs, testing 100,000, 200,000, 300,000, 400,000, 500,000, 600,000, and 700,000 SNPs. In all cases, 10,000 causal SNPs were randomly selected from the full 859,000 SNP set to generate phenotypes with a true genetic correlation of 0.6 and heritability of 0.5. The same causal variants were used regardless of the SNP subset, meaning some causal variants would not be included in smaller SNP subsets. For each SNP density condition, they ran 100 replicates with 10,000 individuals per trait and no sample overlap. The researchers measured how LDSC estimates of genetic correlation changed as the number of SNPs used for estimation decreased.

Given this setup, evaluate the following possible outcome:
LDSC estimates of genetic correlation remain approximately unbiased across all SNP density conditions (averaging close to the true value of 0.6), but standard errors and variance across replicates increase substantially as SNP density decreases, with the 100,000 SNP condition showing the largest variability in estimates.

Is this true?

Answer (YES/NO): YES